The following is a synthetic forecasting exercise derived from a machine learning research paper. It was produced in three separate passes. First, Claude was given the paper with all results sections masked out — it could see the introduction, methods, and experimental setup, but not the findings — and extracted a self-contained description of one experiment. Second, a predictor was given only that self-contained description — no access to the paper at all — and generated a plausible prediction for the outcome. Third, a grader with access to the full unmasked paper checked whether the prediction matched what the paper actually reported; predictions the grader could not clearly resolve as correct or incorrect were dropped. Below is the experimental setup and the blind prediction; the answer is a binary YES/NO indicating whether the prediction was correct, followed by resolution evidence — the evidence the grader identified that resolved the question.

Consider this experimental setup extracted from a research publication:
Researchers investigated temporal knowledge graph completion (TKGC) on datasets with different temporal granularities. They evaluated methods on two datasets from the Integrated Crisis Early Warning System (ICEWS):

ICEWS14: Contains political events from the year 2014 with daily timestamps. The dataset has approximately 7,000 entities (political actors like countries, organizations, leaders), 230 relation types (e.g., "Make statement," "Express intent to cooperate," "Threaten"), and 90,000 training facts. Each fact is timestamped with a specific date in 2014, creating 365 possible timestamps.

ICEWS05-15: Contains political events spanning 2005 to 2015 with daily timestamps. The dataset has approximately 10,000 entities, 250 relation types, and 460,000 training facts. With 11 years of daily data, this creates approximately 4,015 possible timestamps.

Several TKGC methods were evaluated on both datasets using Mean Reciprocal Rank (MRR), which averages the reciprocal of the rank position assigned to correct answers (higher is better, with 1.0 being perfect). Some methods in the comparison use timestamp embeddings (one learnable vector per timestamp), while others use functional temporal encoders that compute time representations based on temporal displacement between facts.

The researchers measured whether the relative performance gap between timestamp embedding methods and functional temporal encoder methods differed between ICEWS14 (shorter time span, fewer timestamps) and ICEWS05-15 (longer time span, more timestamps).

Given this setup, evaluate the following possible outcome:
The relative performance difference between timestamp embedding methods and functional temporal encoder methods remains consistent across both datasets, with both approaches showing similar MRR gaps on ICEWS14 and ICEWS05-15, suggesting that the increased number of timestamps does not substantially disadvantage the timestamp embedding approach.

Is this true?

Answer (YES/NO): NO